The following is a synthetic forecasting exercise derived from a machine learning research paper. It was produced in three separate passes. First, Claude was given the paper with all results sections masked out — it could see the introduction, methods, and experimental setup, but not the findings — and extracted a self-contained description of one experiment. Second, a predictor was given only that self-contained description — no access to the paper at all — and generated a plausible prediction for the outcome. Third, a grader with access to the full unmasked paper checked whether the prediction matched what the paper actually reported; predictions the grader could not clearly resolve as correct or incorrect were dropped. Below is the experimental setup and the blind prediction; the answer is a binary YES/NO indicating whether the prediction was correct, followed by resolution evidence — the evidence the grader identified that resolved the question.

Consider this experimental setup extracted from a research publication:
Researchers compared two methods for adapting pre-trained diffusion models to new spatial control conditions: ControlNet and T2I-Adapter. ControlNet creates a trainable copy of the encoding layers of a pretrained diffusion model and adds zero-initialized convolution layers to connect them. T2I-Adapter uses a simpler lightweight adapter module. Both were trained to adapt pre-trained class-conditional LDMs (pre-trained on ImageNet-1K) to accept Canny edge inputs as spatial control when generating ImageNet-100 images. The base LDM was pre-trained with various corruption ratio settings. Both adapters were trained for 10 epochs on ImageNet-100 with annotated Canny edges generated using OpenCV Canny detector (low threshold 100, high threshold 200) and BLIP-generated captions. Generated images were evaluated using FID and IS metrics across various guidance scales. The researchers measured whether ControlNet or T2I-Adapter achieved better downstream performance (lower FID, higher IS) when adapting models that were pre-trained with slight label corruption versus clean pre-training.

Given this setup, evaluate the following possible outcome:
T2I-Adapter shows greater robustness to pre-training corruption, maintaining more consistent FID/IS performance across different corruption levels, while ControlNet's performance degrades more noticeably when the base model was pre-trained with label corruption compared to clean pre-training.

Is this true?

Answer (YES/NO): NO